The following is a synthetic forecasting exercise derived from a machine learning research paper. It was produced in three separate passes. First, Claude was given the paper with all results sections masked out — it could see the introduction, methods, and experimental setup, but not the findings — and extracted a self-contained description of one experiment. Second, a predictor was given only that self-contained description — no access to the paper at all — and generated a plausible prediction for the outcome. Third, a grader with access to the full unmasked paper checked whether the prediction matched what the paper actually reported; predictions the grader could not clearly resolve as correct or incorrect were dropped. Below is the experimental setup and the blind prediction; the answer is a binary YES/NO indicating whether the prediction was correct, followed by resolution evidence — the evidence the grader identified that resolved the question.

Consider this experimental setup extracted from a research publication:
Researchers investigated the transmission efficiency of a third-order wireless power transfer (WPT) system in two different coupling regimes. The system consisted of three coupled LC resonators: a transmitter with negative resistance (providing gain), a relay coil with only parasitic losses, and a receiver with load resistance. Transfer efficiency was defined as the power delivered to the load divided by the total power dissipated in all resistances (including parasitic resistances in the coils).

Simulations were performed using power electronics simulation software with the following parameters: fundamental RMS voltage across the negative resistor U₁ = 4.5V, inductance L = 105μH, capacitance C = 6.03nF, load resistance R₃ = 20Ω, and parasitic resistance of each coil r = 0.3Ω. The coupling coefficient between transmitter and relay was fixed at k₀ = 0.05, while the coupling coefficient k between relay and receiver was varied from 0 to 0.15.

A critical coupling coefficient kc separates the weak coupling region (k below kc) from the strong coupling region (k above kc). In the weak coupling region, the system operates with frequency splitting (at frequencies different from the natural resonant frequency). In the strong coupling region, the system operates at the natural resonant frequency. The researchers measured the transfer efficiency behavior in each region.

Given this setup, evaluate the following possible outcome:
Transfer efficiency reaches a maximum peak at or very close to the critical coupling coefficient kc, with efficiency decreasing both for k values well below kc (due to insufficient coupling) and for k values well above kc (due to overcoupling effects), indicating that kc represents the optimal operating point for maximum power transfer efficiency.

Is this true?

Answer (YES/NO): NO